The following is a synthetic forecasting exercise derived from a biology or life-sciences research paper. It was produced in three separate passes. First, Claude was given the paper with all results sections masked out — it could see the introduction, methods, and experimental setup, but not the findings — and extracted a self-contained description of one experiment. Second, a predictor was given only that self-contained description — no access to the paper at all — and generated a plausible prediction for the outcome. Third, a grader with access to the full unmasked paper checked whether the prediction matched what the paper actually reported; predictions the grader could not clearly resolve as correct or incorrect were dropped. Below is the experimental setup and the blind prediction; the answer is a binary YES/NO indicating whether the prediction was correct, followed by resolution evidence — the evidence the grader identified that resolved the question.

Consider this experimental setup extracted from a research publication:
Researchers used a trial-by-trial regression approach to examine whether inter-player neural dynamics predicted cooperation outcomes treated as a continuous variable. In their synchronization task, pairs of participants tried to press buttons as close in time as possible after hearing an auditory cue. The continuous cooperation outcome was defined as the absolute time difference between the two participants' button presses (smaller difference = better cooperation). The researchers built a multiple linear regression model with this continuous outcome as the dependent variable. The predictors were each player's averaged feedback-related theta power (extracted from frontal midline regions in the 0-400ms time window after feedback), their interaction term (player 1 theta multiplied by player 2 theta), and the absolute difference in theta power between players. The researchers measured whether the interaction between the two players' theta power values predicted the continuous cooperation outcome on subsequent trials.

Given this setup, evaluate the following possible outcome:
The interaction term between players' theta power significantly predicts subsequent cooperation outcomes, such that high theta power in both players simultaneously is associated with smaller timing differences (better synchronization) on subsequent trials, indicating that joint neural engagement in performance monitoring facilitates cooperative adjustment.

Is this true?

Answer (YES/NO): NO